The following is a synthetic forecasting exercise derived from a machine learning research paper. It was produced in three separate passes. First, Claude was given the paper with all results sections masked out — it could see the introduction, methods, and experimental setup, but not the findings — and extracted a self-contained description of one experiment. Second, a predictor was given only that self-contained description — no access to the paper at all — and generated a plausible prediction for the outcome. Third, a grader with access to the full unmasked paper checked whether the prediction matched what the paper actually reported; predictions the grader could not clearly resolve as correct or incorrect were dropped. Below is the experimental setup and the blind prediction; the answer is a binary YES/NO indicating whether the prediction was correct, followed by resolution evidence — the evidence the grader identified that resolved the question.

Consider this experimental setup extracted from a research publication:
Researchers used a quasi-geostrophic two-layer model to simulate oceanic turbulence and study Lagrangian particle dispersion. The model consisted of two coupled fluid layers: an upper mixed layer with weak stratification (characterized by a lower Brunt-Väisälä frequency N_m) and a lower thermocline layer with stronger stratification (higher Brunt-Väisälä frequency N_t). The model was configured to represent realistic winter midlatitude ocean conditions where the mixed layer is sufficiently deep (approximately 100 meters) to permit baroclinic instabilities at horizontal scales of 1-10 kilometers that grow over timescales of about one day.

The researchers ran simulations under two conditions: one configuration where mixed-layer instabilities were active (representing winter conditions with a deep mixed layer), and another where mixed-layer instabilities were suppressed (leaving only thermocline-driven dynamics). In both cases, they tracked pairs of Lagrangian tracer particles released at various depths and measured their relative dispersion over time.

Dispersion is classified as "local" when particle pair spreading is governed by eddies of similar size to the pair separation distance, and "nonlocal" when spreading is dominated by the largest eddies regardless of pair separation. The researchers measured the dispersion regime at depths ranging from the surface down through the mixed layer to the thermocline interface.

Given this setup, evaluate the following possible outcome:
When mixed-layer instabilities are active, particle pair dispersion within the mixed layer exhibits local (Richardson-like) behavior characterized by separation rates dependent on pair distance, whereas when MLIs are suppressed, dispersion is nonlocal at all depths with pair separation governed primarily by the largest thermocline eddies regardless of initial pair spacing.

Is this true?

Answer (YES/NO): NO